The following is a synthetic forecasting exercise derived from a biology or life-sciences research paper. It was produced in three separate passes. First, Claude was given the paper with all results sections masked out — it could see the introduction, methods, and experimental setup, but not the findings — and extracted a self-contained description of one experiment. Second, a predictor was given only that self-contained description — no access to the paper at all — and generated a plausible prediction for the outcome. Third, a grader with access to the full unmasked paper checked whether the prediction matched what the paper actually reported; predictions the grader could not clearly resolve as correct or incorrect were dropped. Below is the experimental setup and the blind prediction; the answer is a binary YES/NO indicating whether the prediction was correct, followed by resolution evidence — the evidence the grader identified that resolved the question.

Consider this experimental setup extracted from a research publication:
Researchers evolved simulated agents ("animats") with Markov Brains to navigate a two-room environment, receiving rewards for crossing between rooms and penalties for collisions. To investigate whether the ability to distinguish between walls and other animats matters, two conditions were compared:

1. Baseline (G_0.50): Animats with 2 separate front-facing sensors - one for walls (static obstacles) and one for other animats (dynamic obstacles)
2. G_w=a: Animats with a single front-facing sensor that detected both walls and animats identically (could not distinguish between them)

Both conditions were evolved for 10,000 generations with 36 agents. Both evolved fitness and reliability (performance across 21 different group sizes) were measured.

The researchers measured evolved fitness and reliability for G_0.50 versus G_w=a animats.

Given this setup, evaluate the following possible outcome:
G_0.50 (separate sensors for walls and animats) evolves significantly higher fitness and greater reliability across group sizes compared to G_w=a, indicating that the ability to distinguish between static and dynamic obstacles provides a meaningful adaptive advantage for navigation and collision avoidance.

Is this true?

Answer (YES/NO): YES